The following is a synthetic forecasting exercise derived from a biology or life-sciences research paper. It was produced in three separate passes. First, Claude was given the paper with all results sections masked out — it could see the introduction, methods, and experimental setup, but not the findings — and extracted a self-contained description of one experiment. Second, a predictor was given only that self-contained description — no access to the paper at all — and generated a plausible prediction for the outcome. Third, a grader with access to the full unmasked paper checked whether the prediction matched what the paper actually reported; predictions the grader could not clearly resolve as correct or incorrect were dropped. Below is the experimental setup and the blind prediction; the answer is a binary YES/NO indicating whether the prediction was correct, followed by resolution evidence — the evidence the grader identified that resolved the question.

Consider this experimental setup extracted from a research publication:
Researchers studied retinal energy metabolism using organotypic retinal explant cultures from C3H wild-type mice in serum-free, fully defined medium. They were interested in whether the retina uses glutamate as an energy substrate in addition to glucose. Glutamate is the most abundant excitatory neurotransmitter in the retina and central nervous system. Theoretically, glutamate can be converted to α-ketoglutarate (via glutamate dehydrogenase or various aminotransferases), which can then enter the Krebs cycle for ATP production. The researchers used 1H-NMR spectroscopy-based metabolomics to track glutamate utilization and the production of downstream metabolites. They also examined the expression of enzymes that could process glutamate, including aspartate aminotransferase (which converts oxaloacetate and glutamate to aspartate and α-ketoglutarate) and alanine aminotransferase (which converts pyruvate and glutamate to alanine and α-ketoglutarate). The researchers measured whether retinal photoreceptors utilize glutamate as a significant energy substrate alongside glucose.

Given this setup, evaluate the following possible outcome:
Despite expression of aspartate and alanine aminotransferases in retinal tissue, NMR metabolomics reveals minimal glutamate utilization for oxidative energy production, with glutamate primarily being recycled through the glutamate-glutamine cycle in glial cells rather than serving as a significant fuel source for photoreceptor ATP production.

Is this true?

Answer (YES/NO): NO